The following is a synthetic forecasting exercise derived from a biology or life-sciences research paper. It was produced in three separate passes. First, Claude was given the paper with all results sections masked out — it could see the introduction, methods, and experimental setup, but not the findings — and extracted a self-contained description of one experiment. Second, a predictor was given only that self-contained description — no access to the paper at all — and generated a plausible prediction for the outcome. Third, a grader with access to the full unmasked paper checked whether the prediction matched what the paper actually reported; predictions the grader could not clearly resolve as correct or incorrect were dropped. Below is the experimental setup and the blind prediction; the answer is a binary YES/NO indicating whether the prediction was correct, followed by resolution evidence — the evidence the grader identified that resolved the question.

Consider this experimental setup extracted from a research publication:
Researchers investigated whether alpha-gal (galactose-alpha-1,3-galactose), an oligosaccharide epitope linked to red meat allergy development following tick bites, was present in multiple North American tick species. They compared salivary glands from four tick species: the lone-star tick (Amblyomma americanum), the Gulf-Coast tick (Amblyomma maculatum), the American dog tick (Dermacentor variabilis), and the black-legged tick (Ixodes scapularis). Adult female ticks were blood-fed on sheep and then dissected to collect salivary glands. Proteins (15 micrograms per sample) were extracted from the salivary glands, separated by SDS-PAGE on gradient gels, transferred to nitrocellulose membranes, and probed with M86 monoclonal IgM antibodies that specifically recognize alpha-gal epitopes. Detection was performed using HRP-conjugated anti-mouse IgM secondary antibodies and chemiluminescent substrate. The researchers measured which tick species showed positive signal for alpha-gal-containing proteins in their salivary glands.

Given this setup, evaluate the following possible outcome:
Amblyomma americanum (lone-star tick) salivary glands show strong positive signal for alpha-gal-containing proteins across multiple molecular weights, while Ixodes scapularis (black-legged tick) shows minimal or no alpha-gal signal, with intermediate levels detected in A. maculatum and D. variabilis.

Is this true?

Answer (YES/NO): NO